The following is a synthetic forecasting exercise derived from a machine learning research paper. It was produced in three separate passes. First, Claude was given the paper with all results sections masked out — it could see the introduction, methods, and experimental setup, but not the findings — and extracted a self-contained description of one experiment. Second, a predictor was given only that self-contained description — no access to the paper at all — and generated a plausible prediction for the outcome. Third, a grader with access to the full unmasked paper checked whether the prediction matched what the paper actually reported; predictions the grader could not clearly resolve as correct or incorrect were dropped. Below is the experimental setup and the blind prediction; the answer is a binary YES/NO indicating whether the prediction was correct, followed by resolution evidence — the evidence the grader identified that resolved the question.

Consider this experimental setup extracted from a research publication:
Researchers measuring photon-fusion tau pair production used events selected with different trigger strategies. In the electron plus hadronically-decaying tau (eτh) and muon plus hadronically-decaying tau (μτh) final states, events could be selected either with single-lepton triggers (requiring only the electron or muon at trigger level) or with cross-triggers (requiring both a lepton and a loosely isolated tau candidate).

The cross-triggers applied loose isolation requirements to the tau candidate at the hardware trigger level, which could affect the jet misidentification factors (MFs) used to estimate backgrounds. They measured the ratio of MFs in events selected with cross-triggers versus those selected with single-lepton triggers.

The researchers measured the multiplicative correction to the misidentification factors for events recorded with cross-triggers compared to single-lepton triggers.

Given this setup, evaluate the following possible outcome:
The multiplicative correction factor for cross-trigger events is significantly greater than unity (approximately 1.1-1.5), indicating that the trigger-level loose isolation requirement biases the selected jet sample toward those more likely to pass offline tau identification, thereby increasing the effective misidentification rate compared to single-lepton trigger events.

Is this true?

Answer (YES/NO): NO